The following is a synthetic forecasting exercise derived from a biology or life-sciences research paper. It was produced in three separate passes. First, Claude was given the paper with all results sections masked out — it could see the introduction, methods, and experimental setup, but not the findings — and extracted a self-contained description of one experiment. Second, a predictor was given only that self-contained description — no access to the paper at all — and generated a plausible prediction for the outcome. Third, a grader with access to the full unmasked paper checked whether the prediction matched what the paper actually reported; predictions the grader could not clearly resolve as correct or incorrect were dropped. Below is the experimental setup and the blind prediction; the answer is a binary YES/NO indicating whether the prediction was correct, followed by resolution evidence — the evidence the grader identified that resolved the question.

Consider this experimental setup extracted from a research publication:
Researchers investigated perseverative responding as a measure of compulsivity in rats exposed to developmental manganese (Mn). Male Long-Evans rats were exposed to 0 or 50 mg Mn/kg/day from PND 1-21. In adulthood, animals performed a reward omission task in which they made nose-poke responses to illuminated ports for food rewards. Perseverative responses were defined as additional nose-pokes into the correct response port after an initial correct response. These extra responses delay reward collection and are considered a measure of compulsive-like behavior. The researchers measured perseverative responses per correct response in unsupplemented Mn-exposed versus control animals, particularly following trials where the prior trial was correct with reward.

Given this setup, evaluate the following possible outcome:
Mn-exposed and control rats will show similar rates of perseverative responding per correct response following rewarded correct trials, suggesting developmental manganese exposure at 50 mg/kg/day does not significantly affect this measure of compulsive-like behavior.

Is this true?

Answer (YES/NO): NO